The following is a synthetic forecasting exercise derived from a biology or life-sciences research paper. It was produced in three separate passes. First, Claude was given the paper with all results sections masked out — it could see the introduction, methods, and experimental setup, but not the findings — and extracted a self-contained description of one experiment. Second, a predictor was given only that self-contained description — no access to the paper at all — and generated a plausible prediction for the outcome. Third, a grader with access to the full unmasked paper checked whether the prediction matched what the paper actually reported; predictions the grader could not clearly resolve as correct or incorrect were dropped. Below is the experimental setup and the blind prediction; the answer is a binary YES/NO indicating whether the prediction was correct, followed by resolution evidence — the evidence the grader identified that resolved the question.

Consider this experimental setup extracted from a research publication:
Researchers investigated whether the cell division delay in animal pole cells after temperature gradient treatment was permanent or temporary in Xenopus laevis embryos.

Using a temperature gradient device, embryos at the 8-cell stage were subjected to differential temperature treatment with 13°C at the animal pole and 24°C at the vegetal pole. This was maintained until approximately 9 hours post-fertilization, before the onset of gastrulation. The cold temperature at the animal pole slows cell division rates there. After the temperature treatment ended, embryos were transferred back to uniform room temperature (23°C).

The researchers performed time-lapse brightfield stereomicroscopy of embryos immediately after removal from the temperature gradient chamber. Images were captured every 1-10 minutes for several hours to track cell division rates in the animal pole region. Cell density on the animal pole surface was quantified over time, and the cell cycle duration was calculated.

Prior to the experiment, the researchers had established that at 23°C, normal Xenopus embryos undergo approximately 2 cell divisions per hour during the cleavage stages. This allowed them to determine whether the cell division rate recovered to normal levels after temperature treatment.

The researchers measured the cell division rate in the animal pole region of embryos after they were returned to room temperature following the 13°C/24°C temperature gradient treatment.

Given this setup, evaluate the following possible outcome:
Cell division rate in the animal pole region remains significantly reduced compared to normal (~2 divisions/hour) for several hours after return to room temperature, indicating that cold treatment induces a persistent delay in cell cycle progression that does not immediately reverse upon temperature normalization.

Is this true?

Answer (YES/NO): NO